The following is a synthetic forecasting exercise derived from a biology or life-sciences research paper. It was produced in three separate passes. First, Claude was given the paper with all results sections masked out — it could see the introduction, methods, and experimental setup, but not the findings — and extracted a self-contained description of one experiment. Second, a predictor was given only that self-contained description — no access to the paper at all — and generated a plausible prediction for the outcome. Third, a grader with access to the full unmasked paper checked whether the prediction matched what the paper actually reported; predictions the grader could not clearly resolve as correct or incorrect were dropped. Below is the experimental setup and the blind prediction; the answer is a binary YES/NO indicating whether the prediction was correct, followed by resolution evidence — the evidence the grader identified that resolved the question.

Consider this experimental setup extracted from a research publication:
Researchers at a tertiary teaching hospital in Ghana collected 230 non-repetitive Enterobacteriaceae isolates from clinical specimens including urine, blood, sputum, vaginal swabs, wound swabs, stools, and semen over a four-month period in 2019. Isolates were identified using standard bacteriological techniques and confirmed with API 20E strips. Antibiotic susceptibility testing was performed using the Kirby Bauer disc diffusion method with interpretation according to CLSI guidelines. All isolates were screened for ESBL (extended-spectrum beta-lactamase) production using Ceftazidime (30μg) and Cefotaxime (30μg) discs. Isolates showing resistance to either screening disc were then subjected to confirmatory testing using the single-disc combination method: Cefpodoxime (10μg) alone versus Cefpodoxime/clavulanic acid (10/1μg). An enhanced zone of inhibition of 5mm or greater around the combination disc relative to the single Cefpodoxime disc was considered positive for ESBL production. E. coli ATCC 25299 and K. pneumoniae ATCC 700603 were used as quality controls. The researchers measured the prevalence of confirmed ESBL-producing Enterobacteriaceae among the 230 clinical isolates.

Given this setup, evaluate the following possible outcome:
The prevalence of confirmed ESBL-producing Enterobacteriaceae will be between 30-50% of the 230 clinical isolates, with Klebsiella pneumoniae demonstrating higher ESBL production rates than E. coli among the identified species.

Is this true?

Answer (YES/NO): NO